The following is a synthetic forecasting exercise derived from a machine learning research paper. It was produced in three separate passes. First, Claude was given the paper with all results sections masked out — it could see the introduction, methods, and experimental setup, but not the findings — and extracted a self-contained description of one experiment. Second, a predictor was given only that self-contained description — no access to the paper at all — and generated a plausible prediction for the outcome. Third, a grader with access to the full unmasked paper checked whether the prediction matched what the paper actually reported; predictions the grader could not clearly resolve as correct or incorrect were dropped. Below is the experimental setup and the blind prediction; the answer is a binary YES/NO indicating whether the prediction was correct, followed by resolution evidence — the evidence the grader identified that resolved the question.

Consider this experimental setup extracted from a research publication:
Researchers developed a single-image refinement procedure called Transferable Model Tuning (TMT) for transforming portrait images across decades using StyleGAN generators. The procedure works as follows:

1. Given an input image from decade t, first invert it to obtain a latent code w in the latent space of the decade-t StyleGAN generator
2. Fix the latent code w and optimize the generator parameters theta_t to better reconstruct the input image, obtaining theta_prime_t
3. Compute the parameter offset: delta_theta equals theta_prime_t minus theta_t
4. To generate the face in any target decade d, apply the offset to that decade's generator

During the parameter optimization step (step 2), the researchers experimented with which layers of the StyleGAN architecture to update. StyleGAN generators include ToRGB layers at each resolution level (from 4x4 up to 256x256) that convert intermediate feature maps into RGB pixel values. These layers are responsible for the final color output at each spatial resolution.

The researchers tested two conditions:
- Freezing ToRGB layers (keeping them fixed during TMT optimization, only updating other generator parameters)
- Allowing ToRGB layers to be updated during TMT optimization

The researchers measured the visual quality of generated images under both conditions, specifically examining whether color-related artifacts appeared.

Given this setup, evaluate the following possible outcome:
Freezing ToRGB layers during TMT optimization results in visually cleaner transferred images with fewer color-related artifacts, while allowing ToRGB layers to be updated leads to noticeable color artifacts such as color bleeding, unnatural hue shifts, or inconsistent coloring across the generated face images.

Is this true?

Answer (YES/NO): YES